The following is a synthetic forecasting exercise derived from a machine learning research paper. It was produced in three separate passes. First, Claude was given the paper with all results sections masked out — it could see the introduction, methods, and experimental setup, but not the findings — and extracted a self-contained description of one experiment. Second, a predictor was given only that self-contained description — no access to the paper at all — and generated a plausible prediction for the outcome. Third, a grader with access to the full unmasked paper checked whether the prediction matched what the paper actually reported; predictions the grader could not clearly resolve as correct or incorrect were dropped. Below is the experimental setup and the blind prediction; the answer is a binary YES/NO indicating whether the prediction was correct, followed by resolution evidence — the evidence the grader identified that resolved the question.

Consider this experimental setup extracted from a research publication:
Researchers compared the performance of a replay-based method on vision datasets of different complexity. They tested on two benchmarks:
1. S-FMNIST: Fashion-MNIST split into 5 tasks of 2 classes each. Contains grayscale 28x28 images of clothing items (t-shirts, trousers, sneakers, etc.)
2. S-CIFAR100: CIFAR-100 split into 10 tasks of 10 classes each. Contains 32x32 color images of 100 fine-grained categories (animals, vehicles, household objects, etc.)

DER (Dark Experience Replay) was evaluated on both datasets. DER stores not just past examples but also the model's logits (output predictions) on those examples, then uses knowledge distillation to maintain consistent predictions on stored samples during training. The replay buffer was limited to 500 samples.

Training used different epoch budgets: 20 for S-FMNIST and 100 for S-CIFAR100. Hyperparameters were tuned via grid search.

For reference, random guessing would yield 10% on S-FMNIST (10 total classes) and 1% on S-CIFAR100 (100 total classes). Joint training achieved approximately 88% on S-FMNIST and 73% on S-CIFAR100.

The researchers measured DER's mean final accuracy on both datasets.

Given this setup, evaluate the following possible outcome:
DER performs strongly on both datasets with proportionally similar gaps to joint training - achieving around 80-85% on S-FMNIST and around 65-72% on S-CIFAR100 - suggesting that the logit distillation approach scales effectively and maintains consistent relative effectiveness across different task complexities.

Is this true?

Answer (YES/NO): NO